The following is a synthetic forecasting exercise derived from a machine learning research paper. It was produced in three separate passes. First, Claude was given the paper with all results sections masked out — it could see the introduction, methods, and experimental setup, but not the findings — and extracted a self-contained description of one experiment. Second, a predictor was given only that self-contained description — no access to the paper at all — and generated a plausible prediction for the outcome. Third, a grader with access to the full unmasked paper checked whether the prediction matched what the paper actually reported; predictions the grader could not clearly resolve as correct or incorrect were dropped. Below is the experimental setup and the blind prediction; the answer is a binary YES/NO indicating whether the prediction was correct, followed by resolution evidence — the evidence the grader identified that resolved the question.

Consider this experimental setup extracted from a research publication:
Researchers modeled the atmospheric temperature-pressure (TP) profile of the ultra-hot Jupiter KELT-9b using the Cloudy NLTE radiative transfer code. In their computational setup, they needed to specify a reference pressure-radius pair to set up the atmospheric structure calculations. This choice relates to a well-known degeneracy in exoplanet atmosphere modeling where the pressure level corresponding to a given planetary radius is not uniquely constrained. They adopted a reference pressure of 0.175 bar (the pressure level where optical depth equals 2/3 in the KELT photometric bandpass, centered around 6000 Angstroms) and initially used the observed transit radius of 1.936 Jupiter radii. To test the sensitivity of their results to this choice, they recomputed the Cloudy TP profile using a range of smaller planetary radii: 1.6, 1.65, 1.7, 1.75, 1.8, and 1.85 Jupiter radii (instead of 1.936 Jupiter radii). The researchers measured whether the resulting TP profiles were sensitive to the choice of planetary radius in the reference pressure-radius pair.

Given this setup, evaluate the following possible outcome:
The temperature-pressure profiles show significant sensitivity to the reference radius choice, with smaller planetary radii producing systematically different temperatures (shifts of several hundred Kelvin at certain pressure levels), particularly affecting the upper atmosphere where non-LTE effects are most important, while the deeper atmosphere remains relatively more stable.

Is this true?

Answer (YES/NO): NO